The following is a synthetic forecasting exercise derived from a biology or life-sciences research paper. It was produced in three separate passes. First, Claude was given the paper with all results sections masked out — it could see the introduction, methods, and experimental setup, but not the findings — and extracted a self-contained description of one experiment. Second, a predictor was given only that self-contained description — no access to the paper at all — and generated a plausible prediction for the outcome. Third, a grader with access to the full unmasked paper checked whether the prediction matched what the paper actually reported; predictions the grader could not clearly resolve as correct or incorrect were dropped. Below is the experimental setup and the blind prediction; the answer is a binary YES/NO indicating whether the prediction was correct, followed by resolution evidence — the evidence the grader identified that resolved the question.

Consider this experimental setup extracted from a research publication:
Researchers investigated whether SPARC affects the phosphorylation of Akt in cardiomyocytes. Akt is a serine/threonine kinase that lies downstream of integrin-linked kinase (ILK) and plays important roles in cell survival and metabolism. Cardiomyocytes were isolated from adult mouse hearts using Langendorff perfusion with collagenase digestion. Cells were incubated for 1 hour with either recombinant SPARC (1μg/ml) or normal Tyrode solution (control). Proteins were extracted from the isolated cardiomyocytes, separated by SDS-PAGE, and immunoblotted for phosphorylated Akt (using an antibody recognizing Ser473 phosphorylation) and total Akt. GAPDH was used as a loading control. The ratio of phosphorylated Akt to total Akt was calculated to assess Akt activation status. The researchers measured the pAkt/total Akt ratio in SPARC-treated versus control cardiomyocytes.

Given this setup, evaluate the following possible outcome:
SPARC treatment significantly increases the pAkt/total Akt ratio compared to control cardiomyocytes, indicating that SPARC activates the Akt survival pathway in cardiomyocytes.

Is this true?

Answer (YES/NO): NO